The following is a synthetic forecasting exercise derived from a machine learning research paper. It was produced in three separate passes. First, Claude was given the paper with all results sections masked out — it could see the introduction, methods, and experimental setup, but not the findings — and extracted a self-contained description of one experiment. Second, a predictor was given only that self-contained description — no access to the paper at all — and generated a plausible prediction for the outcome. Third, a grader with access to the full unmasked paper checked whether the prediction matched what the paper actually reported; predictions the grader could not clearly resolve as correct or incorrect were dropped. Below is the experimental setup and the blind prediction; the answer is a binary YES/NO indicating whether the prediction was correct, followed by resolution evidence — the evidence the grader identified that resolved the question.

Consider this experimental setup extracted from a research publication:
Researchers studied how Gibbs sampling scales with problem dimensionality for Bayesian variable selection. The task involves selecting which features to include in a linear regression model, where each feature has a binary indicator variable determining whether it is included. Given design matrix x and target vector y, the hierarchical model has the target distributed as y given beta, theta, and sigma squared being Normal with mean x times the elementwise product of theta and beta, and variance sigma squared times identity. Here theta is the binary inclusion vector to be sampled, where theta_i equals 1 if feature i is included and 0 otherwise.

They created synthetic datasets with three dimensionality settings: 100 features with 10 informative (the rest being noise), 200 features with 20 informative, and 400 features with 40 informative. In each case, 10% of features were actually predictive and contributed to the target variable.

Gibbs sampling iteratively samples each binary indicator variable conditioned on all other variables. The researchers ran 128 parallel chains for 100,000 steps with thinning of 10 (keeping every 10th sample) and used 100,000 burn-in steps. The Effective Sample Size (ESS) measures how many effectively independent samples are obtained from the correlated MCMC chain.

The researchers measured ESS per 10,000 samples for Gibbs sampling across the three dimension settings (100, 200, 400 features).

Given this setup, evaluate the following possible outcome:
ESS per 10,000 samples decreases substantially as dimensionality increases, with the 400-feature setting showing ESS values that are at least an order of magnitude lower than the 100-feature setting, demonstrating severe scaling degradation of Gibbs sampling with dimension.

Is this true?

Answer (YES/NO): YES